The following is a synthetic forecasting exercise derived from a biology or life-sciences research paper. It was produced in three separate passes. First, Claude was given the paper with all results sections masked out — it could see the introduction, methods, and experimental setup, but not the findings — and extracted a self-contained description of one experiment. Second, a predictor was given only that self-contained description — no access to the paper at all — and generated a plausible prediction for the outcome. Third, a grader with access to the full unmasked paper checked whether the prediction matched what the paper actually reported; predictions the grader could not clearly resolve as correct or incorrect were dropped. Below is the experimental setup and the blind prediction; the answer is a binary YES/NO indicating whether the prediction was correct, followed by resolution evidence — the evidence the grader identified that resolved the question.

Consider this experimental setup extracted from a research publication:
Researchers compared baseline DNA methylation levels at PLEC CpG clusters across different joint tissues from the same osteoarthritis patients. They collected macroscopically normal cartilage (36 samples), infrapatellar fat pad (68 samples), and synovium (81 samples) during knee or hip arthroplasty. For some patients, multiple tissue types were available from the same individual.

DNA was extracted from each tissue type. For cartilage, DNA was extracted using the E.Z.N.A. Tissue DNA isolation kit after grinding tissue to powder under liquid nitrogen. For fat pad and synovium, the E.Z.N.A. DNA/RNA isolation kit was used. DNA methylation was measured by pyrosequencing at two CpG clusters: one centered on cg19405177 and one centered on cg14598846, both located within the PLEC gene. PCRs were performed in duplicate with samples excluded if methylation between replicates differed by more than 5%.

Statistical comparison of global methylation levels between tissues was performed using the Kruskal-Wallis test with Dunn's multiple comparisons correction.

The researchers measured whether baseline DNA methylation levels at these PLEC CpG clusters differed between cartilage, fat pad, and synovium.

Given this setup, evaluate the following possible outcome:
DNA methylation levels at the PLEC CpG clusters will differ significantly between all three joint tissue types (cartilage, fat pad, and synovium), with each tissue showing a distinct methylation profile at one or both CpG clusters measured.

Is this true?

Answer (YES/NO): NO